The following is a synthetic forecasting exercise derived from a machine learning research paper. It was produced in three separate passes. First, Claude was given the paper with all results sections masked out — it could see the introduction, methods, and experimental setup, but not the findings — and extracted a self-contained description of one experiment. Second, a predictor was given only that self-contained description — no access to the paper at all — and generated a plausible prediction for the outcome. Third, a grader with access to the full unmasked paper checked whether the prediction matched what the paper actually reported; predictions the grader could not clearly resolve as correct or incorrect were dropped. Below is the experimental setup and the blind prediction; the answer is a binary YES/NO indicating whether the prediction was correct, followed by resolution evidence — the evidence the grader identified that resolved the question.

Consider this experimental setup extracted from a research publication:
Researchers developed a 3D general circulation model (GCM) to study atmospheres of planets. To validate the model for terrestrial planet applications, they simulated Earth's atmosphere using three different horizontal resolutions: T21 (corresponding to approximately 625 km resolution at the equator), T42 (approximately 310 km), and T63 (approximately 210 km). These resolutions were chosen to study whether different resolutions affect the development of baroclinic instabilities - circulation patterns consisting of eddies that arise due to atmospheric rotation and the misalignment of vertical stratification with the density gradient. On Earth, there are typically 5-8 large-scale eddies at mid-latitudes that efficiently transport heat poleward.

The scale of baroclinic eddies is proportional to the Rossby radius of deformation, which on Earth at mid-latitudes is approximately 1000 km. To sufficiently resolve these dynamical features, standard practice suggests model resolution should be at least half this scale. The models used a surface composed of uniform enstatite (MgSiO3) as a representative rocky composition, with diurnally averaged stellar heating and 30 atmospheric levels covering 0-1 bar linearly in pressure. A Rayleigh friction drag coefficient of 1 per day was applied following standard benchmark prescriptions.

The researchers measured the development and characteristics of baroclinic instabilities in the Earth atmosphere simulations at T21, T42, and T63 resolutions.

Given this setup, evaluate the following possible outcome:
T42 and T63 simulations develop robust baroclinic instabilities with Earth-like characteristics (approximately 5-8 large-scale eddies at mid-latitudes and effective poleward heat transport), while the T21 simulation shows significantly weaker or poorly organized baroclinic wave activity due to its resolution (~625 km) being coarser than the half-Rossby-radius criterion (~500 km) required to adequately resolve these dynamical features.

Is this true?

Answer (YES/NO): YES